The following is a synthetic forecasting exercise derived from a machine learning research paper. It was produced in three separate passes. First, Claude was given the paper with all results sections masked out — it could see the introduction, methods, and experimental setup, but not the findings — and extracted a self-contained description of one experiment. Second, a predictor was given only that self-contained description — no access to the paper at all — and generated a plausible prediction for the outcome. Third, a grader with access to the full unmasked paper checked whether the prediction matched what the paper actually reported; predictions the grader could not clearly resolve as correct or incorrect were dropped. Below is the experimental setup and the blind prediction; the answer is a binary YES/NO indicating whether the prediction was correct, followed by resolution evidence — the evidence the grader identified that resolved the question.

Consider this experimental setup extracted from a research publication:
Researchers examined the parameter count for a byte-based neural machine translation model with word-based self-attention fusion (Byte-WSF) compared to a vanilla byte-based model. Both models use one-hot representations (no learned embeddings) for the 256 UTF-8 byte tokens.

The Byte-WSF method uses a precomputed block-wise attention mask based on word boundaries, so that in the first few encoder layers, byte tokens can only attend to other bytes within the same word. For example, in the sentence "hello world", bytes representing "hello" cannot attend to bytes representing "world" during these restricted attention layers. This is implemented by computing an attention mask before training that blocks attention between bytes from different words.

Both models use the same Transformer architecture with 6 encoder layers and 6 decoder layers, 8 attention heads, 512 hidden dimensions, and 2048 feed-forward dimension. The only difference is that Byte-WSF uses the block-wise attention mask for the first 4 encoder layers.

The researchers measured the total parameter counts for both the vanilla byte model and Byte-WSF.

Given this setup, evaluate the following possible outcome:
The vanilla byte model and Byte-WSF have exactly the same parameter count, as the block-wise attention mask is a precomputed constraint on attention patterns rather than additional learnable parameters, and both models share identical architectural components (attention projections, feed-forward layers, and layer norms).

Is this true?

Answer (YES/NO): YES